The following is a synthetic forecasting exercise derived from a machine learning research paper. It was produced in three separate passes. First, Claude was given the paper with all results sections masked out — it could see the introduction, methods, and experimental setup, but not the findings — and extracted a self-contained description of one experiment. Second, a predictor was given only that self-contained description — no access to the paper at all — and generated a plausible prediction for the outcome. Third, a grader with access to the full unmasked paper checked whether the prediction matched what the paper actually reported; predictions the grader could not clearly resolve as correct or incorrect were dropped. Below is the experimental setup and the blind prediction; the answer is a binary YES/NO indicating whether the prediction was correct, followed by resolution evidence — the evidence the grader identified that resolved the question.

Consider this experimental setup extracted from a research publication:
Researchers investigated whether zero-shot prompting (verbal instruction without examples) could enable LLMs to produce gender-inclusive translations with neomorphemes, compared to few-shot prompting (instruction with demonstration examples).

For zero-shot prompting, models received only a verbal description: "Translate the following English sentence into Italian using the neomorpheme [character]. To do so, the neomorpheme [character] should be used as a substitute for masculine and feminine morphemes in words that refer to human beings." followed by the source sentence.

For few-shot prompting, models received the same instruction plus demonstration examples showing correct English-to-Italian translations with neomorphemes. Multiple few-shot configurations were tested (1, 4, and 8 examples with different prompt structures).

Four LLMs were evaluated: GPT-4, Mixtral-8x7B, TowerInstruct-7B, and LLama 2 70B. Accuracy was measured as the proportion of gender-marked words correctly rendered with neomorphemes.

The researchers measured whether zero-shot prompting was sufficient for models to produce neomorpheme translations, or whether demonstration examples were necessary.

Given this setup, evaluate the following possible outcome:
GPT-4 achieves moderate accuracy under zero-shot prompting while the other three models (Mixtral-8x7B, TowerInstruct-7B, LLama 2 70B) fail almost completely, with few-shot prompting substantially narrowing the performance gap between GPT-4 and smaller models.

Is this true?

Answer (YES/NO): NO